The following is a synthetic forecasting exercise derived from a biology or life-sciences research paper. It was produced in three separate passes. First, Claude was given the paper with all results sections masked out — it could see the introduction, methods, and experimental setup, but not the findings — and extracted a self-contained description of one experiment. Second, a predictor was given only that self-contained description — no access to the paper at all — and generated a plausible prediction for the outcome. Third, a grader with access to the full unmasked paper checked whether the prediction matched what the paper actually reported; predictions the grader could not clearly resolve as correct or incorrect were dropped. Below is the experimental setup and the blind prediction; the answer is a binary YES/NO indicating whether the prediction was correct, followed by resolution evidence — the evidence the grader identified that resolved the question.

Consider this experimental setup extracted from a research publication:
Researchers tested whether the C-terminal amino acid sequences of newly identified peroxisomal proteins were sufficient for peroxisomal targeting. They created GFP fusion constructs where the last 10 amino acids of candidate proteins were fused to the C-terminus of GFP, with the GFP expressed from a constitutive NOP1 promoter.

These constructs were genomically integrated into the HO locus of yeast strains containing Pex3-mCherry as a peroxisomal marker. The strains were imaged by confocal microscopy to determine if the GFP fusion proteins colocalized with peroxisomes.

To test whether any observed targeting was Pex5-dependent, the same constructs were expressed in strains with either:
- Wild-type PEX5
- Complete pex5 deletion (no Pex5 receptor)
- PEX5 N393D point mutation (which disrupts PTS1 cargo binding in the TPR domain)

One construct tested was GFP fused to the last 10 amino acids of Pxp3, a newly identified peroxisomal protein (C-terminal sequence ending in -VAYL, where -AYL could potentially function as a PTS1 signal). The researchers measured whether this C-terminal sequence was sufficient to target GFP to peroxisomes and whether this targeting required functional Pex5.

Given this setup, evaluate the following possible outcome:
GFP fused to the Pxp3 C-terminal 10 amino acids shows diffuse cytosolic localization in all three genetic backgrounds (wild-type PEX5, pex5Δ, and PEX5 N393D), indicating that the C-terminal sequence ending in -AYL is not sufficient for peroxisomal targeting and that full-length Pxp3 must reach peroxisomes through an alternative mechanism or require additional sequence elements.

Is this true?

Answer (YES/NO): NO